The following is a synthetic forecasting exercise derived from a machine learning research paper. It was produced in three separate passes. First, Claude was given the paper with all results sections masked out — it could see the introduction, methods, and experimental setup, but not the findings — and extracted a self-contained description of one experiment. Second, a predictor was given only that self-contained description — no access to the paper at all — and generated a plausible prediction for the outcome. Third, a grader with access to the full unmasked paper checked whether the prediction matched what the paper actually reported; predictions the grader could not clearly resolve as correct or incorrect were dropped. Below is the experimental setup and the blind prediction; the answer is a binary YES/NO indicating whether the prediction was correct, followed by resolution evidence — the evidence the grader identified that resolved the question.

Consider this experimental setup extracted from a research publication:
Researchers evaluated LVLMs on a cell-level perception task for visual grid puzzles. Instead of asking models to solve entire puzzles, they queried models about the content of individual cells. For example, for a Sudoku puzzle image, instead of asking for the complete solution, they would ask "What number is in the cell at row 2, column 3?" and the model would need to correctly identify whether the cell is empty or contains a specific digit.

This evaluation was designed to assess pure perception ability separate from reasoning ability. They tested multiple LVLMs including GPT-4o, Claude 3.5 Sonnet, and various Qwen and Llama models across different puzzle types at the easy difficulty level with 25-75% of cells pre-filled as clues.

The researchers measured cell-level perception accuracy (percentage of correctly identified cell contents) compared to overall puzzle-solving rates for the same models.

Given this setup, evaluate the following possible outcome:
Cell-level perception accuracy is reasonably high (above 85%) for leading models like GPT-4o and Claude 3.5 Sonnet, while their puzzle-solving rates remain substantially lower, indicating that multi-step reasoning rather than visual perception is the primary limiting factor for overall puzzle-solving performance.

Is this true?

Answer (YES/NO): NO